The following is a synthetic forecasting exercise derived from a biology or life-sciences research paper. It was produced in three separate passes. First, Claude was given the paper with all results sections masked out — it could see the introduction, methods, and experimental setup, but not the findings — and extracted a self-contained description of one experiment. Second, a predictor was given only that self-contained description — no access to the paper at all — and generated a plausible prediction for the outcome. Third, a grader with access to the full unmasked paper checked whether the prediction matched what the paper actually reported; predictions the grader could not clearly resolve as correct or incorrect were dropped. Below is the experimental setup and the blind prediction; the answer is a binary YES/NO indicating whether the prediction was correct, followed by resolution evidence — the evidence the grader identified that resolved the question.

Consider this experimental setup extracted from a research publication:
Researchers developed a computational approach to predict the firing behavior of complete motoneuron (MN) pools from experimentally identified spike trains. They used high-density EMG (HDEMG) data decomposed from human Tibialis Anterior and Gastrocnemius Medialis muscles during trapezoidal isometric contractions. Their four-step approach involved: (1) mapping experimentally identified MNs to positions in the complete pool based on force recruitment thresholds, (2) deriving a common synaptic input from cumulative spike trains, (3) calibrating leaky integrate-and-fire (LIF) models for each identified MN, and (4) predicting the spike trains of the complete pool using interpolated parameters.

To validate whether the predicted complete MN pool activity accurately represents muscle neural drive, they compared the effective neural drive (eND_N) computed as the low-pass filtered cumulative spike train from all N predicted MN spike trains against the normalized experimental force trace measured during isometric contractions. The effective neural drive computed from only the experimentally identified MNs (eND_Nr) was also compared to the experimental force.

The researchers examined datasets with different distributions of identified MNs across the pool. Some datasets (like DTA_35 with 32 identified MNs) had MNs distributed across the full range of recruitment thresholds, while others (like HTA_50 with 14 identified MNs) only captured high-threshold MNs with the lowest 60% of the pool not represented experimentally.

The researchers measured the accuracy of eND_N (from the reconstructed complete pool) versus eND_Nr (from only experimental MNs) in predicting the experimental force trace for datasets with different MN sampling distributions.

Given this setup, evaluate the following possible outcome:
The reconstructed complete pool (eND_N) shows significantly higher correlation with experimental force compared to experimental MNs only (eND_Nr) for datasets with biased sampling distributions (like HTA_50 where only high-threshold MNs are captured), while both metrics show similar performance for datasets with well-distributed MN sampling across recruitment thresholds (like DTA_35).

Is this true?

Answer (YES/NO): NO